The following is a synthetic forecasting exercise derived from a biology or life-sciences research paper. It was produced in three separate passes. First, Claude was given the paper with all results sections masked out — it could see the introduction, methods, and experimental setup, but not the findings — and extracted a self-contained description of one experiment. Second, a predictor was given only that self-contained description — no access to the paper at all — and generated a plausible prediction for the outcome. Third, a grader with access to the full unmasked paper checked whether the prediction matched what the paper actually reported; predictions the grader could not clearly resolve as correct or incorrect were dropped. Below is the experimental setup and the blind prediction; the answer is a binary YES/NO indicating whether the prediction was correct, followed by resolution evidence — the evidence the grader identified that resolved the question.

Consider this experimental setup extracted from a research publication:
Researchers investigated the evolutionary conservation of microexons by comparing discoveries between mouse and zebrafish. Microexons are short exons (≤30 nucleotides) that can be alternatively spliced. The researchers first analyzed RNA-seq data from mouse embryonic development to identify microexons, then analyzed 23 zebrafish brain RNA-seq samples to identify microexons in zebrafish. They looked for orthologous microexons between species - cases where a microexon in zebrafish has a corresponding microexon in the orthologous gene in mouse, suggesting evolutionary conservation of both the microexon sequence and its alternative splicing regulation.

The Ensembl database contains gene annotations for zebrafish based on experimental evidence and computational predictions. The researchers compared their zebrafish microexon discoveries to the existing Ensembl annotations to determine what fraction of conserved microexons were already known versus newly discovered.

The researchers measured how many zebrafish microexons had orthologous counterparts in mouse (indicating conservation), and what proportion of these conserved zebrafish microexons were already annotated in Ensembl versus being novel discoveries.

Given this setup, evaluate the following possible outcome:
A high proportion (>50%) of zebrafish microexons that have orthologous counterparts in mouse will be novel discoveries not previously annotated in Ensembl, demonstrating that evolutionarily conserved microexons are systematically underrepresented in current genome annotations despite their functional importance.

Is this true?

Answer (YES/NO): NO